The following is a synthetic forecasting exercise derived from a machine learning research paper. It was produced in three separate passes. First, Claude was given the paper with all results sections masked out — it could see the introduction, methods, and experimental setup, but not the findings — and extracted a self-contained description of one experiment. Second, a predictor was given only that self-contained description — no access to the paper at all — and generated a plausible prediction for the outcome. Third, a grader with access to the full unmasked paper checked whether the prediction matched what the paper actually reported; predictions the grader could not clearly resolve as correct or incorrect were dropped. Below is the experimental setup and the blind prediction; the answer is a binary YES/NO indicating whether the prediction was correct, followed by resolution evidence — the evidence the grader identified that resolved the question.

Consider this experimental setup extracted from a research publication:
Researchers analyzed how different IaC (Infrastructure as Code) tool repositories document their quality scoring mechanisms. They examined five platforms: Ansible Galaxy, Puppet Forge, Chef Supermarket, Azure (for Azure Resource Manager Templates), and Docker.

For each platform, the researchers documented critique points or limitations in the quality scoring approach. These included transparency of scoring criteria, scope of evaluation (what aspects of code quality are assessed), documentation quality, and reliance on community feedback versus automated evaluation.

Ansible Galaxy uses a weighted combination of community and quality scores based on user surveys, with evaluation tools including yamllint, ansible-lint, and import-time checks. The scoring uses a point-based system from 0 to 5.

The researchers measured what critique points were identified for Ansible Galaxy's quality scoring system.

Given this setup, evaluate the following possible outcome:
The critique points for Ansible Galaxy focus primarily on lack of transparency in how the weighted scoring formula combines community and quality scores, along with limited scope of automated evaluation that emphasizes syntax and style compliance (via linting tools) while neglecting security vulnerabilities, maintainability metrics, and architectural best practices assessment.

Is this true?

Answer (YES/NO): NO